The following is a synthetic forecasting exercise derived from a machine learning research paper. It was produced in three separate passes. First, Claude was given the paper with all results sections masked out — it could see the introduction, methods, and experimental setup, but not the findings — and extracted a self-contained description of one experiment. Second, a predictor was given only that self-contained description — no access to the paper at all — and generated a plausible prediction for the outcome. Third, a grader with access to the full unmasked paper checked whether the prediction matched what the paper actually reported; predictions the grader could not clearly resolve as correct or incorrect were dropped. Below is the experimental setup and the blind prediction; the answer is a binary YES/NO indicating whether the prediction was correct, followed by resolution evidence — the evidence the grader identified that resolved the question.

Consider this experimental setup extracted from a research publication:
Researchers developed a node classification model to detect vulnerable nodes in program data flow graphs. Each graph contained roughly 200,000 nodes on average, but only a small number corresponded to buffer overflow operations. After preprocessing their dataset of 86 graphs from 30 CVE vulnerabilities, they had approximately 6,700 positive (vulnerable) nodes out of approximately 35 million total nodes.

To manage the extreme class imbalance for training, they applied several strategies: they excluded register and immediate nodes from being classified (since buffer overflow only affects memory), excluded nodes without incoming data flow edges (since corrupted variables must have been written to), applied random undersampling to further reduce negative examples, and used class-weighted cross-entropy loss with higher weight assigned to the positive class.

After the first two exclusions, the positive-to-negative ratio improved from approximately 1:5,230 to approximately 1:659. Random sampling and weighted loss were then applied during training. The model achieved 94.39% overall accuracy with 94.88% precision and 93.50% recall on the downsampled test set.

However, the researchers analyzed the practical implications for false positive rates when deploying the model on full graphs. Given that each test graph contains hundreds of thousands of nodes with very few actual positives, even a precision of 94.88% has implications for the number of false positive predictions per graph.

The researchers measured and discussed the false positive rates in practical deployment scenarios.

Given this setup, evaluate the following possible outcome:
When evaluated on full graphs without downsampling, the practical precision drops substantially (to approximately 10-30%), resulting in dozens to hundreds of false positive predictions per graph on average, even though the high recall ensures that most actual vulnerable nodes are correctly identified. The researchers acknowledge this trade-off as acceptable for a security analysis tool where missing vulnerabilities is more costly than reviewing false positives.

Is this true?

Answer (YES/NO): NO